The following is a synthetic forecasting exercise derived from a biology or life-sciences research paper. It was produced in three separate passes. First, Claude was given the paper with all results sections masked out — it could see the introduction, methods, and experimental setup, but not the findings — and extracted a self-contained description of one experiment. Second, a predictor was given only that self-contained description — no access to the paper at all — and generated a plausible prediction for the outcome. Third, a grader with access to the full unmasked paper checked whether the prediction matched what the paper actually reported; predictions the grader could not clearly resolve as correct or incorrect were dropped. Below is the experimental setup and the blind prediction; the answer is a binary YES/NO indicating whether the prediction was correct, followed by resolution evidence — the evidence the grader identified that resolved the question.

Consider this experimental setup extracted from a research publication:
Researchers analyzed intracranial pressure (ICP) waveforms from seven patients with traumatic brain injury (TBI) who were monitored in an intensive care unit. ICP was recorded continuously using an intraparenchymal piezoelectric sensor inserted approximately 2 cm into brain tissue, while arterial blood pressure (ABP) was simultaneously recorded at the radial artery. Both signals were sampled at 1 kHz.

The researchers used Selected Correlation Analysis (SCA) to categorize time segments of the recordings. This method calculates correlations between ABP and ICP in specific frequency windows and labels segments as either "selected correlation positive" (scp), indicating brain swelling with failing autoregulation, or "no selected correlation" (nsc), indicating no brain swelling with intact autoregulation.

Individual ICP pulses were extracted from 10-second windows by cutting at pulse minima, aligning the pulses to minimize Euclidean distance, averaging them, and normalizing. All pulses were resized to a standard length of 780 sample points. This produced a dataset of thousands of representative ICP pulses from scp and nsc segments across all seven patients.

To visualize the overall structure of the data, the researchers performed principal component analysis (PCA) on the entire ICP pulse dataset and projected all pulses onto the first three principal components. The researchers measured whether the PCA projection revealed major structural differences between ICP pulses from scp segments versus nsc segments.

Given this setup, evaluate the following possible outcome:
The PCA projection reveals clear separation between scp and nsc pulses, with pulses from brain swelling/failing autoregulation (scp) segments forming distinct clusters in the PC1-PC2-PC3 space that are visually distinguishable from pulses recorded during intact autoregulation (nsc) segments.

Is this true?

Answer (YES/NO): NO